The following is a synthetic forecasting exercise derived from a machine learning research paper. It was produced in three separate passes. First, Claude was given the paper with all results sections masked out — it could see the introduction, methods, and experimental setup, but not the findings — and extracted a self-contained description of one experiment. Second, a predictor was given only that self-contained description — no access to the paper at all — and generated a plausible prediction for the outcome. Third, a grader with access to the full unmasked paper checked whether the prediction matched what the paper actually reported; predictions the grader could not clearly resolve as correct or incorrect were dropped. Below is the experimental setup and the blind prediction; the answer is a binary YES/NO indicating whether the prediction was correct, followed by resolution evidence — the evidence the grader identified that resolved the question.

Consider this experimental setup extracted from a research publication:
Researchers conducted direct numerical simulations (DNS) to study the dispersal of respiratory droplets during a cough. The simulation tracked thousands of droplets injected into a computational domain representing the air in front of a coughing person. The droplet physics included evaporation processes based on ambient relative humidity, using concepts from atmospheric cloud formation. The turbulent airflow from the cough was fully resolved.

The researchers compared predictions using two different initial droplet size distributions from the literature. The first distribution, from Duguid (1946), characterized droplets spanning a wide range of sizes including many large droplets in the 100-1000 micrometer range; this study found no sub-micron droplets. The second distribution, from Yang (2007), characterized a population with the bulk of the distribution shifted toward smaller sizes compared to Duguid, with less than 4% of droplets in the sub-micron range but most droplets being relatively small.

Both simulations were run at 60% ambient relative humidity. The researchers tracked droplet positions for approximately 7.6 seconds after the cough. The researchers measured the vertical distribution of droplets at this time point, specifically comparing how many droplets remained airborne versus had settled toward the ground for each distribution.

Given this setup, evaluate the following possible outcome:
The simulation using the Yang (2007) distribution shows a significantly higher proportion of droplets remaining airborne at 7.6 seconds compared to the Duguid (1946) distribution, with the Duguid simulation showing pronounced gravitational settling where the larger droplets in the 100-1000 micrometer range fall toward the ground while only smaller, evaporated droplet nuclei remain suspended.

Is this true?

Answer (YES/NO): YES